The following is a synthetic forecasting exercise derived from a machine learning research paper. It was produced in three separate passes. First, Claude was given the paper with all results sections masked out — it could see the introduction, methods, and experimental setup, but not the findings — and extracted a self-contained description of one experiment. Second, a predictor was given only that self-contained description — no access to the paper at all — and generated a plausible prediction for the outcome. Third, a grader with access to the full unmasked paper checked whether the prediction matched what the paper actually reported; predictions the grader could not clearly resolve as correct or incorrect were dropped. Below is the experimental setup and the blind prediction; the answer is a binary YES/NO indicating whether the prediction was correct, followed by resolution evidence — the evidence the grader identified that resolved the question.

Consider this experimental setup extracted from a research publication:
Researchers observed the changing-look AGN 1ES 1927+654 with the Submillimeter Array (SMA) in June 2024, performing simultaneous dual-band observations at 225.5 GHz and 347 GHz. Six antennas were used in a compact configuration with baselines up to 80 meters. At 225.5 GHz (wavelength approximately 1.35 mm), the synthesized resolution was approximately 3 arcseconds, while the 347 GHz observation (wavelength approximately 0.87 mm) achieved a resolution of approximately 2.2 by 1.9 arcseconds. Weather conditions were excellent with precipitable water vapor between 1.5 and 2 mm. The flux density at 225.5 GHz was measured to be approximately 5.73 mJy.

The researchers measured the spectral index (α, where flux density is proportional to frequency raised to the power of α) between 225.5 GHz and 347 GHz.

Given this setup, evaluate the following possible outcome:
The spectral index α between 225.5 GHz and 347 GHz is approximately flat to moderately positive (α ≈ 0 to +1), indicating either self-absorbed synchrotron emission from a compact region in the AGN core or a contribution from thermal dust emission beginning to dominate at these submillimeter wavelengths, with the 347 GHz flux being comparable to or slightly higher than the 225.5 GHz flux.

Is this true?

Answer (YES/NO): NO